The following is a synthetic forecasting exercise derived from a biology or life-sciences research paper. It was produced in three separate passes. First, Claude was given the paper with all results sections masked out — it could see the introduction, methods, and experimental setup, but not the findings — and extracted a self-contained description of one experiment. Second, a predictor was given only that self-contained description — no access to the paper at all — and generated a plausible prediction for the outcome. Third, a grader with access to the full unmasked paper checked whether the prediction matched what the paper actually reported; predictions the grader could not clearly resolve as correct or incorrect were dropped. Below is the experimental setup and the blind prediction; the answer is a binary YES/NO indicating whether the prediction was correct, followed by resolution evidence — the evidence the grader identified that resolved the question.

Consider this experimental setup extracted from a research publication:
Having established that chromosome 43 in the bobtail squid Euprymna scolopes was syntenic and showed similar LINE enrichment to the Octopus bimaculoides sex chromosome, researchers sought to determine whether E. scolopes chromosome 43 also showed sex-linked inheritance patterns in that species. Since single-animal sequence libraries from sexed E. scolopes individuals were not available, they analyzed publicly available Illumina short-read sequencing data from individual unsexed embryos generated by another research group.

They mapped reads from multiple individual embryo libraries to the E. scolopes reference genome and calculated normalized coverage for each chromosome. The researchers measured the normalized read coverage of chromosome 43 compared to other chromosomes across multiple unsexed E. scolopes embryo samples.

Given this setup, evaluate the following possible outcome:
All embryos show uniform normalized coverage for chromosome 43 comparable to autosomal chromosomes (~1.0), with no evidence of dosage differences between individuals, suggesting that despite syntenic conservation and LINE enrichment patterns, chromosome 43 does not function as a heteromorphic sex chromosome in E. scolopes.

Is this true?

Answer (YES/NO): NO